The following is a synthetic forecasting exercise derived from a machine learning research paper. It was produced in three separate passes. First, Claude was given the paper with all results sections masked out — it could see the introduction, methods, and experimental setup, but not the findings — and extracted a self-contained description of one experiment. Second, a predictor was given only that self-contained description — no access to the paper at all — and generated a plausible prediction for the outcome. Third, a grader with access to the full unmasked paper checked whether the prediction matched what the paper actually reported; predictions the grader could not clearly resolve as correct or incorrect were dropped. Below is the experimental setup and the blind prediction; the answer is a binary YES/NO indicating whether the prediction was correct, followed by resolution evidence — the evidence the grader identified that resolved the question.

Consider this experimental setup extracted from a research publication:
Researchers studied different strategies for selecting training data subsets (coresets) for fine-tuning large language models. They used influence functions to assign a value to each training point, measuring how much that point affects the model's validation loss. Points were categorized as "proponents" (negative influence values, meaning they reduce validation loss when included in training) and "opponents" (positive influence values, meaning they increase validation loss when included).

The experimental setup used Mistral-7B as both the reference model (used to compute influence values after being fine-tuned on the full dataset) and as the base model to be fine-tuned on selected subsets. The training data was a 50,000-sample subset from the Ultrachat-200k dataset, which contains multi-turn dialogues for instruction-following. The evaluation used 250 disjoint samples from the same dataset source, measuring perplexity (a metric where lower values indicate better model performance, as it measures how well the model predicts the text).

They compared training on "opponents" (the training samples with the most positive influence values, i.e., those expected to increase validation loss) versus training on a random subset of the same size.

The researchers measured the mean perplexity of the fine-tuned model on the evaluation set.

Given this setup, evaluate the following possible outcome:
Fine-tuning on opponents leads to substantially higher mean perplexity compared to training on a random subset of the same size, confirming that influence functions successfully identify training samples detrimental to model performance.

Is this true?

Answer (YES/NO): YES